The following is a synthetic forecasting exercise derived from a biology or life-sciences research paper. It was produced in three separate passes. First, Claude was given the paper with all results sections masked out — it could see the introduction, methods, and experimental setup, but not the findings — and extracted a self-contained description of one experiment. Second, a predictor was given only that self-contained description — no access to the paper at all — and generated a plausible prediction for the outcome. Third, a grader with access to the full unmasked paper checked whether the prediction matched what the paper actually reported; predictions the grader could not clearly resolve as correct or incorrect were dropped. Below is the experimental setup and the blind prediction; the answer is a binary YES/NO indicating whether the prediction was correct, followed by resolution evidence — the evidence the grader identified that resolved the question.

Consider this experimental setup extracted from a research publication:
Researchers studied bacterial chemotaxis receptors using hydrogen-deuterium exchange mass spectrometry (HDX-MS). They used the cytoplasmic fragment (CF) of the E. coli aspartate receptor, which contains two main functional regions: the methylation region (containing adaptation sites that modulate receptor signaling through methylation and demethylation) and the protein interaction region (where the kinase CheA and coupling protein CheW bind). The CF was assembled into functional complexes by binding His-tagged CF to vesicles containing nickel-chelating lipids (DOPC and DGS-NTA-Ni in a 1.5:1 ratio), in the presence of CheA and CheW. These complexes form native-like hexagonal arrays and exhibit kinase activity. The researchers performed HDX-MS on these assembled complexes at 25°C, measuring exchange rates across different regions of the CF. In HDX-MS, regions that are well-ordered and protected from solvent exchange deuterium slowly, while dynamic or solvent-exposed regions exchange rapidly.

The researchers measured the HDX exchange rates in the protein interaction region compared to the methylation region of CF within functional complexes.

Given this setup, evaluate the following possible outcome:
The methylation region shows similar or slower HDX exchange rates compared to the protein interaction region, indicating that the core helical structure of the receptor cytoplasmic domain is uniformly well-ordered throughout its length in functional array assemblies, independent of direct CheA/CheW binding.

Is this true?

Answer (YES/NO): NO